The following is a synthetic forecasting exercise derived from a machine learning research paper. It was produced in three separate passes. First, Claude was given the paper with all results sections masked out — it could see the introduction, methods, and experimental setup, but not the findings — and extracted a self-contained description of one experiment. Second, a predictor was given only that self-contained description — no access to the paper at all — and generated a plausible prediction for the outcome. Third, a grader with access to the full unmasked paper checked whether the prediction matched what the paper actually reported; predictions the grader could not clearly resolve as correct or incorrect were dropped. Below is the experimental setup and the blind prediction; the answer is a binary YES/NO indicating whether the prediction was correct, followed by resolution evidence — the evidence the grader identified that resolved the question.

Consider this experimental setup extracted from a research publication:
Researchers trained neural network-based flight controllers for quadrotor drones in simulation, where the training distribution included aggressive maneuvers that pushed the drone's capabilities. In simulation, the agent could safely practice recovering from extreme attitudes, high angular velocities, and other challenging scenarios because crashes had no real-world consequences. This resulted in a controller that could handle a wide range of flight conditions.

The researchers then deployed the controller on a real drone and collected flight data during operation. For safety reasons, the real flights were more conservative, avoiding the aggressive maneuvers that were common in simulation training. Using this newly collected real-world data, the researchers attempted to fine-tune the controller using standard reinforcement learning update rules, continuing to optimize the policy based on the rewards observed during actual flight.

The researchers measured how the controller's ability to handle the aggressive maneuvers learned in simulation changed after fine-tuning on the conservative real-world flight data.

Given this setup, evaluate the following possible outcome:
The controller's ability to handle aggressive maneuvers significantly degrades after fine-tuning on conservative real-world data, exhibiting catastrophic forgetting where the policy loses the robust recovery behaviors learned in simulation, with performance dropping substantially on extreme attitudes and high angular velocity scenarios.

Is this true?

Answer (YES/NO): YES